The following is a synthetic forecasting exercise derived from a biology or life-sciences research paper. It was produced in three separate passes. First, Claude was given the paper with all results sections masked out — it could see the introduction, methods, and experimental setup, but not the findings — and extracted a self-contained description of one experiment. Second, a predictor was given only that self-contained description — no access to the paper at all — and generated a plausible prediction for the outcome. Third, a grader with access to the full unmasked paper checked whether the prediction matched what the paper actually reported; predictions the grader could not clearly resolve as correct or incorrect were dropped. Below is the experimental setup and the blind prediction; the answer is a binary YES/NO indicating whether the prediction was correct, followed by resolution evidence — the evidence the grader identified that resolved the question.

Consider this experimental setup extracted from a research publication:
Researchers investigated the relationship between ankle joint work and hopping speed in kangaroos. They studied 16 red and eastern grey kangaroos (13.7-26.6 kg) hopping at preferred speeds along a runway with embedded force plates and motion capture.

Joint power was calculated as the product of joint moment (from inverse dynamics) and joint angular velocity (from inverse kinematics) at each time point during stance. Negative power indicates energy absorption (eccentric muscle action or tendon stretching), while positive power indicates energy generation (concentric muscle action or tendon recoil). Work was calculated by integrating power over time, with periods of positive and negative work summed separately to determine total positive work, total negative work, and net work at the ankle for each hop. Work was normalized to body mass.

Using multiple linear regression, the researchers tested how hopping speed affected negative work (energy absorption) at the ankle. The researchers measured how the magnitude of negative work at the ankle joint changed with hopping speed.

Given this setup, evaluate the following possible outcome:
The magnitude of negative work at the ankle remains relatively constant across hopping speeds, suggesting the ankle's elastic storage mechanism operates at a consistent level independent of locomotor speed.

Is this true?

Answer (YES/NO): NO